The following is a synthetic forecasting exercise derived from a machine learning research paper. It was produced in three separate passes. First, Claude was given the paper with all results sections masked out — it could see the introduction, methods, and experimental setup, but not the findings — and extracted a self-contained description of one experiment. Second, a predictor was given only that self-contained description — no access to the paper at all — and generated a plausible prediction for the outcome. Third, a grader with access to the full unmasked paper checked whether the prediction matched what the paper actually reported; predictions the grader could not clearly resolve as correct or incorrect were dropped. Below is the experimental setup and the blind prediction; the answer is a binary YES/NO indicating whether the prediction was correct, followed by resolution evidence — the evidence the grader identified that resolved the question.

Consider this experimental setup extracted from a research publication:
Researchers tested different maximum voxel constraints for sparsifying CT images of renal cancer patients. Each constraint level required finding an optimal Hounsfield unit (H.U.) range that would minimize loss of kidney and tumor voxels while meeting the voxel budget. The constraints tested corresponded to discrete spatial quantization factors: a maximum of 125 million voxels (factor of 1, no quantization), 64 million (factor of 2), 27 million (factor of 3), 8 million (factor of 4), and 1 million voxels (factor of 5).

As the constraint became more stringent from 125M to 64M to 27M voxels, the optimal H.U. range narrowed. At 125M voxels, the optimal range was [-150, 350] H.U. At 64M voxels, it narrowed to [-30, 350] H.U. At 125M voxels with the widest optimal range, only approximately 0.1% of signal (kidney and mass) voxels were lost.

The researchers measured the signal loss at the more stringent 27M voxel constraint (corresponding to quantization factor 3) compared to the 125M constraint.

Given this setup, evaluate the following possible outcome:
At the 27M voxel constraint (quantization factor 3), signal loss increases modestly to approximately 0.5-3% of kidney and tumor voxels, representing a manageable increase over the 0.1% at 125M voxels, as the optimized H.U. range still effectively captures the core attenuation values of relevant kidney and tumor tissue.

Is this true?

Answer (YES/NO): NO